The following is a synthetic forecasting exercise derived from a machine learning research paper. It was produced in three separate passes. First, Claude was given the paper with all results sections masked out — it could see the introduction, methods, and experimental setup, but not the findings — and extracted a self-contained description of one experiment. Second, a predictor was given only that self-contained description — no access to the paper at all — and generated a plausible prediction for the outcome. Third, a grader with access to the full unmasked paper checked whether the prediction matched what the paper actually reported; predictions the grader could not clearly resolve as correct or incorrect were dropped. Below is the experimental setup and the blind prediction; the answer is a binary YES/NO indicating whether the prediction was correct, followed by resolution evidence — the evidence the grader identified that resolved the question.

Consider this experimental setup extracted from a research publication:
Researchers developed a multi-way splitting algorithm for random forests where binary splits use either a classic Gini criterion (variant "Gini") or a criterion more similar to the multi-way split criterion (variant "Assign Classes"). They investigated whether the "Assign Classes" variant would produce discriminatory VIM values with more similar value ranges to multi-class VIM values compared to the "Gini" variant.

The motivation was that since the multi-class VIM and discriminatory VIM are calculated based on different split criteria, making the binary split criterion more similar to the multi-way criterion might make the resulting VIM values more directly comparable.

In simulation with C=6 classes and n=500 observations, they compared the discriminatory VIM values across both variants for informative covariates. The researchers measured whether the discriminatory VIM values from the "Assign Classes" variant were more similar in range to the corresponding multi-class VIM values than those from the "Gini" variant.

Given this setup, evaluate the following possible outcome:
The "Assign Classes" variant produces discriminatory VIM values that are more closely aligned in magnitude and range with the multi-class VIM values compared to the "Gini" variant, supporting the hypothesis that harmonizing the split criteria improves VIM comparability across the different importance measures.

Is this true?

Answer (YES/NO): NO